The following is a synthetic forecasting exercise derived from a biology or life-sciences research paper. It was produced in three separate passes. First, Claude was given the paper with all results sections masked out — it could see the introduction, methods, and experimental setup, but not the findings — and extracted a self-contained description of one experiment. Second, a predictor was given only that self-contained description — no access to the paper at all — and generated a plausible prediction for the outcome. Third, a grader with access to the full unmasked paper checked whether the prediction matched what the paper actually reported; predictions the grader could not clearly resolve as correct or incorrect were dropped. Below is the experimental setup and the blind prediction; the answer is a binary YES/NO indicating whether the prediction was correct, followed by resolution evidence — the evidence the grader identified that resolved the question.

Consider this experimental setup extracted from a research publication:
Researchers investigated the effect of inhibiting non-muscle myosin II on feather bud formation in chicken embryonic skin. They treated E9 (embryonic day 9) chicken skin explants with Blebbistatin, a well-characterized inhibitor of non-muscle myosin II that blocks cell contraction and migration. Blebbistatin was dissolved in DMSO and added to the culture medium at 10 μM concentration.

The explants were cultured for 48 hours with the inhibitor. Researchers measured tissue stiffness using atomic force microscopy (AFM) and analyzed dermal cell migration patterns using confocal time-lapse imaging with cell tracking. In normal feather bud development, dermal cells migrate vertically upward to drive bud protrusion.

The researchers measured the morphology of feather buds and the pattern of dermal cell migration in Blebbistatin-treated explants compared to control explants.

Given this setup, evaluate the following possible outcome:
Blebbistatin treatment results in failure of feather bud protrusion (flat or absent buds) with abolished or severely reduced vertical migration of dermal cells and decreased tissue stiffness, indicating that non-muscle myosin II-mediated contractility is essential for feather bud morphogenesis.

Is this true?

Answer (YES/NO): NO